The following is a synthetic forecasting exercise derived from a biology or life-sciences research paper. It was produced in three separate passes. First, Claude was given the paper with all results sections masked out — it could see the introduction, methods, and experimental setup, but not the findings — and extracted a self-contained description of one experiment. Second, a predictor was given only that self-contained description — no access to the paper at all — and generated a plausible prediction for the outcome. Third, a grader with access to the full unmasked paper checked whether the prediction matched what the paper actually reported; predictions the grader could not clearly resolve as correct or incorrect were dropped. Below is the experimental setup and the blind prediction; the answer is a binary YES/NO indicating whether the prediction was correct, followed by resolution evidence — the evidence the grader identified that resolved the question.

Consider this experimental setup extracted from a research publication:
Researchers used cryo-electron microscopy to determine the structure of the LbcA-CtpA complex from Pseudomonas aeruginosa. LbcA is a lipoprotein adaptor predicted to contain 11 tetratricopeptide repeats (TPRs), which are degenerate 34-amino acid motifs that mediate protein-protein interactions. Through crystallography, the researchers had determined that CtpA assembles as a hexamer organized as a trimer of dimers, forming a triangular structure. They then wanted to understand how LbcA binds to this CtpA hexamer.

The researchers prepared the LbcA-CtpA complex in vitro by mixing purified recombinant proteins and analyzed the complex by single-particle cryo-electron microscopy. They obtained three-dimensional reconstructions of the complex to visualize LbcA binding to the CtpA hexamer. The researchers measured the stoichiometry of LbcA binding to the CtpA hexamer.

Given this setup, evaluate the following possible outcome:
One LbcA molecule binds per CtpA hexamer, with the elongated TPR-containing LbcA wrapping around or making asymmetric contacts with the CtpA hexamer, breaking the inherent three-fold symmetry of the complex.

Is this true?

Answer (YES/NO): NO